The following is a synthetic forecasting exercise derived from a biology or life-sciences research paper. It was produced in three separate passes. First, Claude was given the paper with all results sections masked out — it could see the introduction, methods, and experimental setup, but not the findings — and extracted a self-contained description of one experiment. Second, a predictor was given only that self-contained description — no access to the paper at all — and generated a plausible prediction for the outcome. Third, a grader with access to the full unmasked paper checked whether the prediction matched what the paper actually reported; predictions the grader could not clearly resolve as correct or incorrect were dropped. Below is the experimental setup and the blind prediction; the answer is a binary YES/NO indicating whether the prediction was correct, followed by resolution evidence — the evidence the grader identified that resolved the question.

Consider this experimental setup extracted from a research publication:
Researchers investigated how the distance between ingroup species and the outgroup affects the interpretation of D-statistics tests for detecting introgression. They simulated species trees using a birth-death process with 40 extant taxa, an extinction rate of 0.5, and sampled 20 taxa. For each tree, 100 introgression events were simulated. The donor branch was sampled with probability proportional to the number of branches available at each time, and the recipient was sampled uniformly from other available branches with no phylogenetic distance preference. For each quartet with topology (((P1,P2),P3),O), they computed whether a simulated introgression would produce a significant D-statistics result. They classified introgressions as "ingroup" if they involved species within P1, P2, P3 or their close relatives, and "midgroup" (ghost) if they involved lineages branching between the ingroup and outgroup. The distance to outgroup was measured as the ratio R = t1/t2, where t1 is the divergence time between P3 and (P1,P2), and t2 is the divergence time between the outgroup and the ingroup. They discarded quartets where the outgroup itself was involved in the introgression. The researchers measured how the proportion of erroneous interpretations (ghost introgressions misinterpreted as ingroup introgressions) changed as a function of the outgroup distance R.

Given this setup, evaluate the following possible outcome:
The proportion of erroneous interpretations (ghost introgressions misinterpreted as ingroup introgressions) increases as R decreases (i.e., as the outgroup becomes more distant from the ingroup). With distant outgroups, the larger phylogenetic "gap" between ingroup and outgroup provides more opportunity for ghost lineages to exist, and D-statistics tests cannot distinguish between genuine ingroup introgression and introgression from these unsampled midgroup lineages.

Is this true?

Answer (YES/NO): NO